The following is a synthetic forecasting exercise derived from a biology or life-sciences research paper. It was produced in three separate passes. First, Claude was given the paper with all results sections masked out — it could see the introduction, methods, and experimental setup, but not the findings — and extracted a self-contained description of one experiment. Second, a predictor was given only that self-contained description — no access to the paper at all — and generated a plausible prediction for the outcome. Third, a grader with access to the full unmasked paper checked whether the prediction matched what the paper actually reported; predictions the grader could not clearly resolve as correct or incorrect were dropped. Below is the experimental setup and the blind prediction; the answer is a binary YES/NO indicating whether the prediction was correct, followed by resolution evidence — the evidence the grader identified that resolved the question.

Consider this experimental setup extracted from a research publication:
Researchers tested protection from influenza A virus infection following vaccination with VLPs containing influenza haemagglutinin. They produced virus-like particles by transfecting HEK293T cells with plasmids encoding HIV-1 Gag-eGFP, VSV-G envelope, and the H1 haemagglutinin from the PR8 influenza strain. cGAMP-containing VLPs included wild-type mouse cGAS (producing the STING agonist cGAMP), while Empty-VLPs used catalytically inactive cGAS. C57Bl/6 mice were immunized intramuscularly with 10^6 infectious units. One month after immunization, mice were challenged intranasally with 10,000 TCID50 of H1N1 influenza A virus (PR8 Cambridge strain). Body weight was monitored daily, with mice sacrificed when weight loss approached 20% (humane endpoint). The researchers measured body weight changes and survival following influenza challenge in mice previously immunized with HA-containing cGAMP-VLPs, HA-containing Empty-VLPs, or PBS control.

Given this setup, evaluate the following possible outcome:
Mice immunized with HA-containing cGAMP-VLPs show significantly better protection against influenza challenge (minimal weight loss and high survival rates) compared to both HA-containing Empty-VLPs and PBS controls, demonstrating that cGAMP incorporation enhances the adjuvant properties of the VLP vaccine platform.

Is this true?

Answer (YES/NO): NO